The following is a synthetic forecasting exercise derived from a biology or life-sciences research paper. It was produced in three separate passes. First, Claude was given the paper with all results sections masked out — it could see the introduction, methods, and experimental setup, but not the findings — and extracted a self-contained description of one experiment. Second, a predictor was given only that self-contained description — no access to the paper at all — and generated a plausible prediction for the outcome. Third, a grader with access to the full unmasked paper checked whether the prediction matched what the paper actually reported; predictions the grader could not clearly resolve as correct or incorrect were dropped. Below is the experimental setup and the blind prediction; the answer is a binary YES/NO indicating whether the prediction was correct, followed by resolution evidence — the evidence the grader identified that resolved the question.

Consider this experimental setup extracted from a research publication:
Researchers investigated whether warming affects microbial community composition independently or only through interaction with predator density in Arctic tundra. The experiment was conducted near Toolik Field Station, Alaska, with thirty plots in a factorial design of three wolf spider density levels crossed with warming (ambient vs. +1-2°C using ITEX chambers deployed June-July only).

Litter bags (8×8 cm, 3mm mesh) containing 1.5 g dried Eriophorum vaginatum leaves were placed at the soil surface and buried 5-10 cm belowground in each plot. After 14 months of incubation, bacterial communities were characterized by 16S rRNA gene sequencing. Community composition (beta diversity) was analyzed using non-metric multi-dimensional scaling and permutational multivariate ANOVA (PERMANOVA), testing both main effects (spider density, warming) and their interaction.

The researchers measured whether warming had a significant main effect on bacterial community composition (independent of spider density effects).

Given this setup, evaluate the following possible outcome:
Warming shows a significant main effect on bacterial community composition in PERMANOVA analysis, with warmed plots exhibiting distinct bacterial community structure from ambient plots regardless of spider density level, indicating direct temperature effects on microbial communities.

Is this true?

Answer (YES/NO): NO